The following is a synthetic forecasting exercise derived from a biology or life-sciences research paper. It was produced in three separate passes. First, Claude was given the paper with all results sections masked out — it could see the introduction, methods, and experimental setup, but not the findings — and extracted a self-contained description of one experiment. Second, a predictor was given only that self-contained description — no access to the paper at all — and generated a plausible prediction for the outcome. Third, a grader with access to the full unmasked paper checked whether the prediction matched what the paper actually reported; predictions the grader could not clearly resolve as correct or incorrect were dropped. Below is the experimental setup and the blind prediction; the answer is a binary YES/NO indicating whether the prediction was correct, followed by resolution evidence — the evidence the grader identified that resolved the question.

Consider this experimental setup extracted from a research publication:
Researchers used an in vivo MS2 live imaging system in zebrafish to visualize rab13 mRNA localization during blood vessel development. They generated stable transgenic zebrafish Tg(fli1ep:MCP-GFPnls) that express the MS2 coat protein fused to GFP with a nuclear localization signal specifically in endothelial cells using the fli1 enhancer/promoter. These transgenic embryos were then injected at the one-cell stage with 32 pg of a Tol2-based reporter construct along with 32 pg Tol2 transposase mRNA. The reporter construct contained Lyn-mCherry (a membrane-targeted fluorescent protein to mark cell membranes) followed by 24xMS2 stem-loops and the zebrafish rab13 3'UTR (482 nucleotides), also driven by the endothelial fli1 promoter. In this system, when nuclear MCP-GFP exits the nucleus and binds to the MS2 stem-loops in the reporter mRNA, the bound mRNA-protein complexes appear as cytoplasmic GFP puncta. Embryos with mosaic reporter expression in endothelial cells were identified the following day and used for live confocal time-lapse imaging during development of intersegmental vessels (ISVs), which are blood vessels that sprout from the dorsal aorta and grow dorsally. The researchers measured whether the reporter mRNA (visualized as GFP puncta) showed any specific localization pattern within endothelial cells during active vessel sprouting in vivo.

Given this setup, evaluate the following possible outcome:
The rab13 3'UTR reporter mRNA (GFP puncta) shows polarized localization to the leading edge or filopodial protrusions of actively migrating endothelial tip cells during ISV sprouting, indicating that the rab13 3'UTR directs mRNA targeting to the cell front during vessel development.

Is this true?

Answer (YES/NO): YES